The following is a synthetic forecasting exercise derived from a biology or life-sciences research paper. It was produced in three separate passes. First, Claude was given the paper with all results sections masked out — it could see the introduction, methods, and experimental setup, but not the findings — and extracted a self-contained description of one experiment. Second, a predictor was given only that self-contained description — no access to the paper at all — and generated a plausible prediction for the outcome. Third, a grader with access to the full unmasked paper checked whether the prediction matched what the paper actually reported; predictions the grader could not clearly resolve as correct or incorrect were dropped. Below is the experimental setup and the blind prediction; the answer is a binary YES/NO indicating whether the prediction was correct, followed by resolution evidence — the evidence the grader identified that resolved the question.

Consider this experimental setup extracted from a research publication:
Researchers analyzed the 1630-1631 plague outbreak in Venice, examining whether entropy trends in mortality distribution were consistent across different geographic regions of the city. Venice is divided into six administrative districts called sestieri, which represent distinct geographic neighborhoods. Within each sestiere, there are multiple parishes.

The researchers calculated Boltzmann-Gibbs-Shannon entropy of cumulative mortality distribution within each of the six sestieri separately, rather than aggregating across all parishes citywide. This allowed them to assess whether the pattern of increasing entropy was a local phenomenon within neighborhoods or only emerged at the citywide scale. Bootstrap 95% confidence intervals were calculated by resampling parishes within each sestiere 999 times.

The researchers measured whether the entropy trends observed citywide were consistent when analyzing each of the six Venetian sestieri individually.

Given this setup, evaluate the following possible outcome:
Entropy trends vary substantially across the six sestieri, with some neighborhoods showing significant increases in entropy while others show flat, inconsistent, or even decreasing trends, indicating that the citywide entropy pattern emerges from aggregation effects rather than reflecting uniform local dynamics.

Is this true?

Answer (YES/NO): NO